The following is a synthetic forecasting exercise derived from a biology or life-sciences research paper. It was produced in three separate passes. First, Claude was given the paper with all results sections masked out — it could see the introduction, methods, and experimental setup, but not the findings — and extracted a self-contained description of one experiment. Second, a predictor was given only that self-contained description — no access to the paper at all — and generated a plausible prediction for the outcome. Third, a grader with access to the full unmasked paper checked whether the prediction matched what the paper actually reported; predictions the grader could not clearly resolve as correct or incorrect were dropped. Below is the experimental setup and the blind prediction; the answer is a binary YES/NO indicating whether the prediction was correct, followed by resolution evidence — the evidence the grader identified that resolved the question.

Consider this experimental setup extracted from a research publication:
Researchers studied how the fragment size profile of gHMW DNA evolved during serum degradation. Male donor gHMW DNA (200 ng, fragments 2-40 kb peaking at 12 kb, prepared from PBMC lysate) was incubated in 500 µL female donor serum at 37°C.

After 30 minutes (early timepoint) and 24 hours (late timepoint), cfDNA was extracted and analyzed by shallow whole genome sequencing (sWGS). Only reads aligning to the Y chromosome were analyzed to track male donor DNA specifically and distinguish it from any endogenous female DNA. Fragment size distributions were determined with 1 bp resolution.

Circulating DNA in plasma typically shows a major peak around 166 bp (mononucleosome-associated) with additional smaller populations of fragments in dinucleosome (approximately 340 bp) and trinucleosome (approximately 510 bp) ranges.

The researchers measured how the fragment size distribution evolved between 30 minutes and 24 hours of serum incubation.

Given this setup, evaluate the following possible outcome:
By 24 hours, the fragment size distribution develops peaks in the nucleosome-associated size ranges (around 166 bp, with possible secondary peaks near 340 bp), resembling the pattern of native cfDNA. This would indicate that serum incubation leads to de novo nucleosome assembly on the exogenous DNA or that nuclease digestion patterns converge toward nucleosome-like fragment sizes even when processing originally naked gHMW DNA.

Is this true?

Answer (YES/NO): YES